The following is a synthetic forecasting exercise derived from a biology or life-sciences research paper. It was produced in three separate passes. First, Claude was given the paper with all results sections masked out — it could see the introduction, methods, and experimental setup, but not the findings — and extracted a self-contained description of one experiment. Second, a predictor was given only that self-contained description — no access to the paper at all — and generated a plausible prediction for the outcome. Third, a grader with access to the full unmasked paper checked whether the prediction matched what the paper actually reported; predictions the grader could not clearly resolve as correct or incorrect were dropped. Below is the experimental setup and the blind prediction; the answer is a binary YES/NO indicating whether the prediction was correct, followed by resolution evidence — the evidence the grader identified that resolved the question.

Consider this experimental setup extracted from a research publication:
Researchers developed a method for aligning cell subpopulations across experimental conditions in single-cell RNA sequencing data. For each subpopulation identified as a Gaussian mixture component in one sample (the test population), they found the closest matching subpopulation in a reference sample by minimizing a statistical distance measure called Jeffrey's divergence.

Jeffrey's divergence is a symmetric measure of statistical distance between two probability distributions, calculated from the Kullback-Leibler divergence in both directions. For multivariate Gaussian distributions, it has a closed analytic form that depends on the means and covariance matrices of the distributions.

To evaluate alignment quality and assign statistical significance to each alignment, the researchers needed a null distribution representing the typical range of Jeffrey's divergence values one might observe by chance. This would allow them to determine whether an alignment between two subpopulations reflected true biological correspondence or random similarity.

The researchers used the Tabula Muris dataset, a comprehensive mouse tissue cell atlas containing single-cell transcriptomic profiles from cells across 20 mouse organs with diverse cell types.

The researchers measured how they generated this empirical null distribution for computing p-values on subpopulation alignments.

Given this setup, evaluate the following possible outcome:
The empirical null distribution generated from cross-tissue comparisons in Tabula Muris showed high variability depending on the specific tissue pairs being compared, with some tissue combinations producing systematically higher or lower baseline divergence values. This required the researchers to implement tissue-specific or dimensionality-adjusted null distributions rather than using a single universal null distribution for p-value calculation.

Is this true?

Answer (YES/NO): NO